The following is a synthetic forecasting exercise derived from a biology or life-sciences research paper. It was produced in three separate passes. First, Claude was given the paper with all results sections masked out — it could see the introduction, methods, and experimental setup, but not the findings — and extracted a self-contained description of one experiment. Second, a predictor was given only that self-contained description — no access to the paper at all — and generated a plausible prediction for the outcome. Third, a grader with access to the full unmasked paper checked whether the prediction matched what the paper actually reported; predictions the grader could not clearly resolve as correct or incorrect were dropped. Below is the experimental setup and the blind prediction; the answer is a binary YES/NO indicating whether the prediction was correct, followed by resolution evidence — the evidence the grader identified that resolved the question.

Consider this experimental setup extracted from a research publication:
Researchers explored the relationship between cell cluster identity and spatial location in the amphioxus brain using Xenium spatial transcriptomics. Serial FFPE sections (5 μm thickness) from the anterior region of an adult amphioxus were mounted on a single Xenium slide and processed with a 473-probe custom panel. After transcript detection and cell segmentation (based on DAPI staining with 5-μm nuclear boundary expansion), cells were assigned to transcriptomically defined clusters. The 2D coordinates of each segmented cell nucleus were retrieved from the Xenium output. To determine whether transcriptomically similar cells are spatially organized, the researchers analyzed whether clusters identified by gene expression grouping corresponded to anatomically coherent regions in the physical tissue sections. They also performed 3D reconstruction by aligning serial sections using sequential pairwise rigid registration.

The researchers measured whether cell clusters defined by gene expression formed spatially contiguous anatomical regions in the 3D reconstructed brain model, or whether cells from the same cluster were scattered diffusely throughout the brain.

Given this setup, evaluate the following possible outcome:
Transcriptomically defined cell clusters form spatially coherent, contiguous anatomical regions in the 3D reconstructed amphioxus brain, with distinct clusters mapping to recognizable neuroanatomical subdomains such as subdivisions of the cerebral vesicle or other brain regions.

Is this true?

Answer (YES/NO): YES